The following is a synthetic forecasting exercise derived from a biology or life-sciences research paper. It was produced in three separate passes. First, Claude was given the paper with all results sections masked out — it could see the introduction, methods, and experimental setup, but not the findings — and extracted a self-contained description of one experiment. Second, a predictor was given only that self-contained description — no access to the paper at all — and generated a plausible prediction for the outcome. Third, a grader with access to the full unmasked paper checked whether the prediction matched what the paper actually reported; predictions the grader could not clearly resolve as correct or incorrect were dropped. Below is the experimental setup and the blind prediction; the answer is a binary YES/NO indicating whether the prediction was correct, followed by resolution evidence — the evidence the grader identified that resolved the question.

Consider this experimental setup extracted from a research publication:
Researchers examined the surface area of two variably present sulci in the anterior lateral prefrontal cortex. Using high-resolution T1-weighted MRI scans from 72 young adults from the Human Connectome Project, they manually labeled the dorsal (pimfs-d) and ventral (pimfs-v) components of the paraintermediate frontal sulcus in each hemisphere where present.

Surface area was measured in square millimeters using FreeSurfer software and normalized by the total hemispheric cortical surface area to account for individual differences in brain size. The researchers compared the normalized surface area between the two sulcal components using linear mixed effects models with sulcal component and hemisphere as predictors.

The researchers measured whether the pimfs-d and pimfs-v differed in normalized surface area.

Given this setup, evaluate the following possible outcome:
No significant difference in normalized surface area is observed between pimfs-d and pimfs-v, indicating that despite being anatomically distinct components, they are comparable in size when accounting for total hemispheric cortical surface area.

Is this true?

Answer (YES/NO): NO